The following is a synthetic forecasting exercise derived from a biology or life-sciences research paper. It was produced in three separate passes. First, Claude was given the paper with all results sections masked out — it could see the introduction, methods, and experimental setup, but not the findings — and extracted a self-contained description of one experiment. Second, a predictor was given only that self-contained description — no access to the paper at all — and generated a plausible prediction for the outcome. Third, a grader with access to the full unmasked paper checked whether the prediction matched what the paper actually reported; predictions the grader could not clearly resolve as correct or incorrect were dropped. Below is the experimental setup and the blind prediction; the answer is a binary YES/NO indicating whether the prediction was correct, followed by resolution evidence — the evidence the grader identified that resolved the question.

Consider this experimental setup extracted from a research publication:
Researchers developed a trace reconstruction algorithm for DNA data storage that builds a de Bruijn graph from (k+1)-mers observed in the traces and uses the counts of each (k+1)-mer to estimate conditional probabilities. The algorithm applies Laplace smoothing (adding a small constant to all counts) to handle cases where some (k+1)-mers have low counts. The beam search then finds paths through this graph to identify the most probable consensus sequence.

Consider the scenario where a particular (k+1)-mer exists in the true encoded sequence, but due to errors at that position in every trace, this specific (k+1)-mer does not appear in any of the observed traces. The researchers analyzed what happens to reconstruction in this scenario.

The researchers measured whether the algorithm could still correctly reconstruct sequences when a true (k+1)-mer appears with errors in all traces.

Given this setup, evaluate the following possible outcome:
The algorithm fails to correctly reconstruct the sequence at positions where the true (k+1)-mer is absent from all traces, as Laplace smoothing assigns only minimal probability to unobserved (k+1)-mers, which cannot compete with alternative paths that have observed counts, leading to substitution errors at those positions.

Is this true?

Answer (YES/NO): YES